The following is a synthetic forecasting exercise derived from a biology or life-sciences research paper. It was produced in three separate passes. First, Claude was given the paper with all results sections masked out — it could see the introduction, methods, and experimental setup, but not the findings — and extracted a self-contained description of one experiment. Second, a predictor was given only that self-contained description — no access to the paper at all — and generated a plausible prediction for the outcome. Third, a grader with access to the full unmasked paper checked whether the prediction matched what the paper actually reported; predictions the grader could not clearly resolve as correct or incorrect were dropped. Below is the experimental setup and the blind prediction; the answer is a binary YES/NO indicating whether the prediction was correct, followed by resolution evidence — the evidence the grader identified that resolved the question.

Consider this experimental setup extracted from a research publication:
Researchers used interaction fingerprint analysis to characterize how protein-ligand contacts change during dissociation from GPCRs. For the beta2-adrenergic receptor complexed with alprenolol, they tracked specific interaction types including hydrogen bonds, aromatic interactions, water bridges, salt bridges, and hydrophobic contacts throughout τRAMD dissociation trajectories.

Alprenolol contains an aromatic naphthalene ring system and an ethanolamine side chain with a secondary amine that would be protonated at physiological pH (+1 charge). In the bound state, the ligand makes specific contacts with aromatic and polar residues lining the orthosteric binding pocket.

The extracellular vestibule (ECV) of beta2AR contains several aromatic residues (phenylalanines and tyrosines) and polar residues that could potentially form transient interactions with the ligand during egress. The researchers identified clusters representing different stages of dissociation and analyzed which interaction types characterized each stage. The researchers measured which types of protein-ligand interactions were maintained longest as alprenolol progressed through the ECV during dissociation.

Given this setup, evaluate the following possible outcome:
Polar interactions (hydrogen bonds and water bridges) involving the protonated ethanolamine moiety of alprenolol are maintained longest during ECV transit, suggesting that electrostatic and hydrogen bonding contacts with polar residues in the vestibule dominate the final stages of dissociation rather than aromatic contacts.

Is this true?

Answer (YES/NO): NO